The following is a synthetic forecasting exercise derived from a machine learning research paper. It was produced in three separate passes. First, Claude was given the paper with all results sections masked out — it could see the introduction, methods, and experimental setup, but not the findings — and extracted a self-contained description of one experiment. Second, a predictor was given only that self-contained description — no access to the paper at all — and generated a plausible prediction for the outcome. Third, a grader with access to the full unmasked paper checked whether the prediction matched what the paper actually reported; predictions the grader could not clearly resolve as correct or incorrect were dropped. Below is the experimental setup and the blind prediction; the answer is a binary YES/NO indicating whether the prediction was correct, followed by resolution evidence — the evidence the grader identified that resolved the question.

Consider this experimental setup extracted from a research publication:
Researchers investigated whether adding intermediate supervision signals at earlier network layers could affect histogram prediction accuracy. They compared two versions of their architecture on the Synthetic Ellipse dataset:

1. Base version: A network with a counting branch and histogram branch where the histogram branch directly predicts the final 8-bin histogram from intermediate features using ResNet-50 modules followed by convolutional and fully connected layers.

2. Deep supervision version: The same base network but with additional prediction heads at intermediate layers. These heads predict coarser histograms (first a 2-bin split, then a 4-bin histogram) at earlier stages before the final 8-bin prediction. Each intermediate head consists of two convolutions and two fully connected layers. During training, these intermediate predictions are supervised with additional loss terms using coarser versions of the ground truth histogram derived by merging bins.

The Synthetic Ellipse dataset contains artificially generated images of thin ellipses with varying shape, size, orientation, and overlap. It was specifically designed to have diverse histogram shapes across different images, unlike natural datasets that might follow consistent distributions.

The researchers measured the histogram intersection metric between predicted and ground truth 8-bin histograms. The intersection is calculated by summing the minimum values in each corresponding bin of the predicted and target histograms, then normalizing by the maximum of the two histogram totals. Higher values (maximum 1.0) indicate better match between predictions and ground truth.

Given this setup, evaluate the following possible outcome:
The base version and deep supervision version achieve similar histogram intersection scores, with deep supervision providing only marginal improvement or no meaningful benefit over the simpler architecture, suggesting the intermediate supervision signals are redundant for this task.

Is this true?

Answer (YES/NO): NO